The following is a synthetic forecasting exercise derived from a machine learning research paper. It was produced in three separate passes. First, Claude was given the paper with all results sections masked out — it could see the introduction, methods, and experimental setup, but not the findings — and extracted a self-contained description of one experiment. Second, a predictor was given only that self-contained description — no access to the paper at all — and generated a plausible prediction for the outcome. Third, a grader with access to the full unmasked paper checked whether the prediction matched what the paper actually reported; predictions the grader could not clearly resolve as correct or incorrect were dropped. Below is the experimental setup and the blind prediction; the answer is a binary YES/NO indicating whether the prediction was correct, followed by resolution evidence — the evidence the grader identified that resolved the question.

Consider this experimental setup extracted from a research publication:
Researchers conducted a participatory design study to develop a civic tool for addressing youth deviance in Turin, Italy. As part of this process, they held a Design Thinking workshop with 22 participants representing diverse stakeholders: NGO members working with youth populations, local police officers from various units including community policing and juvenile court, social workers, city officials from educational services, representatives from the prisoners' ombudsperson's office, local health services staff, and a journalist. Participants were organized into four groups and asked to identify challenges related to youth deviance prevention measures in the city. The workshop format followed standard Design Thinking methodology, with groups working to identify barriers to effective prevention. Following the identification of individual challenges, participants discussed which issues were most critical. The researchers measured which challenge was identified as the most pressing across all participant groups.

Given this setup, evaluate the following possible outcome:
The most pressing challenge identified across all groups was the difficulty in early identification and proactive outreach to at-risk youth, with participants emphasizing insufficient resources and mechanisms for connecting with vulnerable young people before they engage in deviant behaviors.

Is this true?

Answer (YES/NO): NO